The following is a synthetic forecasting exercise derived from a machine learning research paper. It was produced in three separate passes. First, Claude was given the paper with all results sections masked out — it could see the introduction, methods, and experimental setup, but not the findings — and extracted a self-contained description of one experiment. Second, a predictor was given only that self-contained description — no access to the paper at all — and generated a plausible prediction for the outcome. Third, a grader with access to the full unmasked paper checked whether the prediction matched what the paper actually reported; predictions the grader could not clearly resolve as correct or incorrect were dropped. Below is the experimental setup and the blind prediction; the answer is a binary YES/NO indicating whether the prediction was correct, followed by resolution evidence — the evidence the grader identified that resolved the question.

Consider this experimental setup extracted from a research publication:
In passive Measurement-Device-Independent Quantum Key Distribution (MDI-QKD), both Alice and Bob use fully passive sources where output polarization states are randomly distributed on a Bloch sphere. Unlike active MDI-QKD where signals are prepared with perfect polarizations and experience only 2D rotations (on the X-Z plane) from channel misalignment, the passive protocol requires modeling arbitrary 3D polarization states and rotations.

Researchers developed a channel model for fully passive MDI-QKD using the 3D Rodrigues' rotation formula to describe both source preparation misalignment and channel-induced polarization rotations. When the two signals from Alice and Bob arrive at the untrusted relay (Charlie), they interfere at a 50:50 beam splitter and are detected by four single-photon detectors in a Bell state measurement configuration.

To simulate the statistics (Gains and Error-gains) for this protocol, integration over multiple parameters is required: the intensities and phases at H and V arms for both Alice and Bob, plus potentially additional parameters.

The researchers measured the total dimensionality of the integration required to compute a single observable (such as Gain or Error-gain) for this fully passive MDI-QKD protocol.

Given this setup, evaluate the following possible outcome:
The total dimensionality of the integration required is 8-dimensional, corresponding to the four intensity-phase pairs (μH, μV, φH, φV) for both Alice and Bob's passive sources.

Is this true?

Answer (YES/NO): NO